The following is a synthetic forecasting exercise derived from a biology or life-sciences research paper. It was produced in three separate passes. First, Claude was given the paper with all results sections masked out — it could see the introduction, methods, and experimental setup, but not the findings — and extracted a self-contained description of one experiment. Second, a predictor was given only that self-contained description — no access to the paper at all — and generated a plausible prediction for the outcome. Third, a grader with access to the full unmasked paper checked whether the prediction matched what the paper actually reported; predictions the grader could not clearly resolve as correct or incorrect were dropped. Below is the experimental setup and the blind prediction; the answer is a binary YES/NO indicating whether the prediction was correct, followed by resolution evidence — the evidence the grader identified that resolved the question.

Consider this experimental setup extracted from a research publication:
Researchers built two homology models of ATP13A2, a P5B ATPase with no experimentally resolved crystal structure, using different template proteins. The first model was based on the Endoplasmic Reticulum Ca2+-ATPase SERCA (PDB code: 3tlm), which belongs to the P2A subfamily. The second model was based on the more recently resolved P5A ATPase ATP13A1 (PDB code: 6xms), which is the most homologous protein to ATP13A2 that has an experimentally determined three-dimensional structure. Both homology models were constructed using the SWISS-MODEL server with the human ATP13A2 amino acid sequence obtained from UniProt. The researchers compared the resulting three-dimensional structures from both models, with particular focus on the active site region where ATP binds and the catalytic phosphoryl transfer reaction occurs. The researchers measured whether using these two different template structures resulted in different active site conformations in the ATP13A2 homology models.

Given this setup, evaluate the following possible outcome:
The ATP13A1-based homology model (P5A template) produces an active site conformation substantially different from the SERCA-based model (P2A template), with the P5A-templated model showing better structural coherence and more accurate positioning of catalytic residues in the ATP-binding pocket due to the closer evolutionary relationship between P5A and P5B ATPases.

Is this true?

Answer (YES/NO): NO